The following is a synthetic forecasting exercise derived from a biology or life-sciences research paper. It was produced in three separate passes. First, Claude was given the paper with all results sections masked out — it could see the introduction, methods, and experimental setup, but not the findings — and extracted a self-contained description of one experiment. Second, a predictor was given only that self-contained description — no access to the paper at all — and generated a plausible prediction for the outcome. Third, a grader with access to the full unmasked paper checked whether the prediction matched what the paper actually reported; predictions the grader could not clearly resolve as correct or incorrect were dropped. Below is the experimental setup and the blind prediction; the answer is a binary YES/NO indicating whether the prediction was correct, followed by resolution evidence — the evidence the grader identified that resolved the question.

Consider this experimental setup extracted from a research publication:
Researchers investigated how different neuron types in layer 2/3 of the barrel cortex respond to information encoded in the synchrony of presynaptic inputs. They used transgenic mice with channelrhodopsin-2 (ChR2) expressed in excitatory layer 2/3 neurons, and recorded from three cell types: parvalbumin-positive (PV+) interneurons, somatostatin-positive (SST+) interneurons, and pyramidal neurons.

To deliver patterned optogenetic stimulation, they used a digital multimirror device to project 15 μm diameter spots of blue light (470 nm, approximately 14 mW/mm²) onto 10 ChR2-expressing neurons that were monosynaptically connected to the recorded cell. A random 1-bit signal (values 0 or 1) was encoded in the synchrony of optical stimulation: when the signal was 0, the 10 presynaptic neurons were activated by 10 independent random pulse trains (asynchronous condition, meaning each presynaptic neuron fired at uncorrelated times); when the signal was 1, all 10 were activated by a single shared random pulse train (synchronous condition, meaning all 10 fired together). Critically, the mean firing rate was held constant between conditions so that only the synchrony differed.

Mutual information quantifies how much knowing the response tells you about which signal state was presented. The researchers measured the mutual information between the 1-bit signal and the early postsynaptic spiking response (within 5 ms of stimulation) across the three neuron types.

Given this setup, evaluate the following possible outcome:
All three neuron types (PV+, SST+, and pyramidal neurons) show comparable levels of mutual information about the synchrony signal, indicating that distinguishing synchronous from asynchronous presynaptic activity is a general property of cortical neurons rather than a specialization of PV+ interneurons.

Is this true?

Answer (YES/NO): NO